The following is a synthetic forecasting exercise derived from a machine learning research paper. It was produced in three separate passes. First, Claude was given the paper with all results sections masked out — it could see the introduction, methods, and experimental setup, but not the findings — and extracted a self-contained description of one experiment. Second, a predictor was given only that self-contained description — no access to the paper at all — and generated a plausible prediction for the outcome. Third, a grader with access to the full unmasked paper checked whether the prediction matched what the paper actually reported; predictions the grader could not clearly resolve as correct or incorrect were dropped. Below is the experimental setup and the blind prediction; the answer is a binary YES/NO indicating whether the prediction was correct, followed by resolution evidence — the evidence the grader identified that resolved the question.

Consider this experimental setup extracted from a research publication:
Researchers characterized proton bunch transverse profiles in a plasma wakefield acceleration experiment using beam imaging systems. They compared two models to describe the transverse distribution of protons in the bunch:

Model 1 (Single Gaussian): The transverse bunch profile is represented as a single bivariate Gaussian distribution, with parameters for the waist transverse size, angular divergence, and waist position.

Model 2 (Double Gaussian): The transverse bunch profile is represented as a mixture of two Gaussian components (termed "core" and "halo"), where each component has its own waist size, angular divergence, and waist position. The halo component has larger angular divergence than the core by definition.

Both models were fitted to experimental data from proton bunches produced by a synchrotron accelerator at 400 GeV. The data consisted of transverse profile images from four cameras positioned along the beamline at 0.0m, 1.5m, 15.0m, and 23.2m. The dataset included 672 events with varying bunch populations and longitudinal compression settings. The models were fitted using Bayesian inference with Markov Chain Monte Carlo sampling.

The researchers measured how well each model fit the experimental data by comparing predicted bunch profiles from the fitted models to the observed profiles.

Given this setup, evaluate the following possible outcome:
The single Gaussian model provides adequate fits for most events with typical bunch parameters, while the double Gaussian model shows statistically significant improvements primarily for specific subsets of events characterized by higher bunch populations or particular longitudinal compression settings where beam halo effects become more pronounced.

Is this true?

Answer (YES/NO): NO